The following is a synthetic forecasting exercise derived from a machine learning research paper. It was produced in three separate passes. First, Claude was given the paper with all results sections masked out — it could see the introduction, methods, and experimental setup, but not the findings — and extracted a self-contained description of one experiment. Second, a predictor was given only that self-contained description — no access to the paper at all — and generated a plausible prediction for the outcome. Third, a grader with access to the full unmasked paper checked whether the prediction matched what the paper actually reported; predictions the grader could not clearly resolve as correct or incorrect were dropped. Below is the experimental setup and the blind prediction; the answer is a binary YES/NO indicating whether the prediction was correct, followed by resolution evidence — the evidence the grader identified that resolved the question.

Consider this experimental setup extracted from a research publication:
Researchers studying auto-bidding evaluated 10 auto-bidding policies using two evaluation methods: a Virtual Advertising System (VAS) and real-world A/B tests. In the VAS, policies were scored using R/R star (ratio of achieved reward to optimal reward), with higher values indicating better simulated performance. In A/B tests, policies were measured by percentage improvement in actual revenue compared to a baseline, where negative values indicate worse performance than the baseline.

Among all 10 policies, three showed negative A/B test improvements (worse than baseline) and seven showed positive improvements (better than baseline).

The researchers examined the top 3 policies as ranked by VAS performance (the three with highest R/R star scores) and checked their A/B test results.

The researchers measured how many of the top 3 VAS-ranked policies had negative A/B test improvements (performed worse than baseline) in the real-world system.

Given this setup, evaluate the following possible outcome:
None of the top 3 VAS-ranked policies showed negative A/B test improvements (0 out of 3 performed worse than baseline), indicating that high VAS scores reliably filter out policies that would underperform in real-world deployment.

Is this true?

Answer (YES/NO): NO